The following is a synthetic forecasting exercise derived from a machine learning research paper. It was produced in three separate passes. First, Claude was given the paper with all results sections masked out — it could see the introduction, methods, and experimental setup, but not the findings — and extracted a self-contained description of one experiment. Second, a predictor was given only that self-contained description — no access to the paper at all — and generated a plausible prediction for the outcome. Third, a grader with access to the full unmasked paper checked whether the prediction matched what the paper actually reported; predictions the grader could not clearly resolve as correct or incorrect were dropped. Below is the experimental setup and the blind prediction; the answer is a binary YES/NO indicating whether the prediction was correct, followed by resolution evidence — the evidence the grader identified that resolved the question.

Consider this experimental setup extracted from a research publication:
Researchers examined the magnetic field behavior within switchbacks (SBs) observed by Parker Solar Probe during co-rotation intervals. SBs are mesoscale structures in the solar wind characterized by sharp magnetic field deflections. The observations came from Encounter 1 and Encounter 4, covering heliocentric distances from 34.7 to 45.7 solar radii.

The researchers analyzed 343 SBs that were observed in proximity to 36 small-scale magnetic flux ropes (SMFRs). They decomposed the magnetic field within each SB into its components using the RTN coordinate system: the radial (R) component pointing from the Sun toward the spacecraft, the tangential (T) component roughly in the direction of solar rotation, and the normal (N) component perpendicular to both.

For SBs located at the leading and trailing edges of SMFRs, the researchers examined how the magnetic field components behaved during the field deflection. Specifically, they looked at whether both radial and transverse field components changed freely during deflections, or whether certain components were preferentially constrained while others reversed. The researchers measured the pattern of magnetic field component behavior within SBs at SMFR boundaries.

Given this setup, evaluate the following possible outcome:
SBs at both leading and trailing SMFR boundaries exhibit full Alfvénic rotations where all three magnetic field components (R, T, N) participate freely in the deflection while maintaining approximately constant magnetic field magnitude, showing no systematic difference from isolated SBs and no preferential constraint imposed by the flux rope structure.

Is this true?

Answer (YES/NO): NO